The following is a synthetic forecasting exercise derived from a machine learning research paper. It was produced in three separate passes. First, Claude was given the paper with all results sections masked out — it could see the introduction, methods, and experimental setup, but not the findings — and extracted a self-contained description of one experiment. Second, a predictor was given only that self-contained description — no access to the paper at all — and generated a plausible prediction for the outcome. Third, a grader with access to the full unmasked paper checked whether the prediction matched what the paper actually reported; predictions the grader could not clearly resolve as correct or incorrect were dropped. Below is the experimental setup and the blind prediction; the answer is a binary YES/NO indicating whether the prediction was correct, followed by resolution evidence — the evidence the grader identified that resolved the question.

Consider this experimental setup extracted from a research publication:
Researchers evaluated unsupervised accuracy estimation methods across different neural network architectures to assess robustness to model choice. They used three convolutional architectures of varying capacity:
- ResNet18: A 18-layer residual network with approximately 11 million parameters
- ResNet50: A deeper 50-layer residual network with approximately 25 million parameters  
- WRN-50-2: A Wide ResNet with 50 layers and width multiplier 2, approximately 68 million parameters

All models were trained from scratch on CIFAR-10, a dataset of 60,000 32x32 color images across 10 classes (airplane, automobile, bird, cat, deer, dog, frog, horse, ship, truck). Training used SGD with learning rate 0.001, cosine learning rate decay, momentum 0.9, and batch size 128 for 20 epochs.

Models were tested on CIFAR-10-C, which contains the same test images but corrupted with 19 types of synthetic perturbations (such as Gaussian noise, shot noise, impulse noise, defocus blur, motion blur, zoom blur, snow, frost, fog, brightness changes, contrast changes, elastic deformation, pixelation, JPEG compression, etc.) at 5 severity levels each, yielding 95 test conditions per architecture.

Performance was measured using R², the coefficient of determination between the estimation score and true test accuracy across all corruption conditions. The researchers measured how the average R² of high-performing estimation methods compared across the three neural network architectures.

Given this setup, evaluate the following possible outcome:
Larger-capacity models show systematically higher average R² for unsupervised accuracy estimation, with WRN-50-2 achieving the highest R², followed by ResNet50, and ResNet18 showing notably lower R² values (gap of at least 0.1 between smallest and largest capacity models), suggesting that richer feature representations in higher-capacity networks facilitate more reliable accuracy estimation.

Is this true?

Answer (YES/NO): NO